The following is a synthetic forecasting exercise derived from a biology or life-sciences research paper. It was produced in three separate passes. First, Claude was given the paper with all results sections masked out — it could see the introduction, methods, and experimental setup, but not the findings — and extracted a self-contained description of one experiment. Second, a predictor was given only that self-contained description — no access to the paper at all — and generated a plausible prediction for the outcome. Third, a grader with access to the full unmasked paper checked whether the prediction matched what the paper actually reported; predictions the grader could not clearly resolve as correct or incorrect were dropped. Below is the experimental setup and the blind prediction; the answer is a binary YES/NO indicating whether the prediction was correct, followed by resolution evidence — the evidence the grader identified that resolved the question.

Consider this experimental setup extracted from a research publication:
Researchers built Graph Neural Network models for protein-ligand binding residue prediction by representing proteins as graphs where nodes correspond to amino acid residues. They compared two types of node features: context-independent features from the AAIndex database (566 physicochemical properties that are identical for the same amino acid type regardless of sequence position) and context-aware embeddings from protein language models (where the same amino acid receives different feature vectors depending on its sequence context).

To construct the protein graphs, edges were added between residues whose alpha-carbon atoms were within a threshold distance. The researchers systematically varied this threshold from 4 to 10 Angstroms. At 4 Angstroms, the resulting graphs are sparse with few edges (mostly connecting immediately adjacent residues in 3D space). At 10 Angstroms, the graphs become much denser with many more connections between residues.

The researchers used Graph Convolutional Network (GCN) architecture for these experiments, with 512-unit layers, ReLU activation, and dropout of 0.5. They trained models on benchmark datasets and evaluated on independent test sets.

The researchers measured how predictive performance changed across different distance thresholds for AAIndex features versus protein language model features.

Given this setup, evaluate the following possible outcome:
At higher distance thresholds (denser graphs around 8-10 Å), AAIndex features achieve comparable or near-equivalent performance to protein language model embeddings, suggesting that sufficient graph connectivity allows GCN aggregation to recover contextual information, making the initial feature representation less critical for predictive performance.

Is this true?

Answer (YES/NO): NO